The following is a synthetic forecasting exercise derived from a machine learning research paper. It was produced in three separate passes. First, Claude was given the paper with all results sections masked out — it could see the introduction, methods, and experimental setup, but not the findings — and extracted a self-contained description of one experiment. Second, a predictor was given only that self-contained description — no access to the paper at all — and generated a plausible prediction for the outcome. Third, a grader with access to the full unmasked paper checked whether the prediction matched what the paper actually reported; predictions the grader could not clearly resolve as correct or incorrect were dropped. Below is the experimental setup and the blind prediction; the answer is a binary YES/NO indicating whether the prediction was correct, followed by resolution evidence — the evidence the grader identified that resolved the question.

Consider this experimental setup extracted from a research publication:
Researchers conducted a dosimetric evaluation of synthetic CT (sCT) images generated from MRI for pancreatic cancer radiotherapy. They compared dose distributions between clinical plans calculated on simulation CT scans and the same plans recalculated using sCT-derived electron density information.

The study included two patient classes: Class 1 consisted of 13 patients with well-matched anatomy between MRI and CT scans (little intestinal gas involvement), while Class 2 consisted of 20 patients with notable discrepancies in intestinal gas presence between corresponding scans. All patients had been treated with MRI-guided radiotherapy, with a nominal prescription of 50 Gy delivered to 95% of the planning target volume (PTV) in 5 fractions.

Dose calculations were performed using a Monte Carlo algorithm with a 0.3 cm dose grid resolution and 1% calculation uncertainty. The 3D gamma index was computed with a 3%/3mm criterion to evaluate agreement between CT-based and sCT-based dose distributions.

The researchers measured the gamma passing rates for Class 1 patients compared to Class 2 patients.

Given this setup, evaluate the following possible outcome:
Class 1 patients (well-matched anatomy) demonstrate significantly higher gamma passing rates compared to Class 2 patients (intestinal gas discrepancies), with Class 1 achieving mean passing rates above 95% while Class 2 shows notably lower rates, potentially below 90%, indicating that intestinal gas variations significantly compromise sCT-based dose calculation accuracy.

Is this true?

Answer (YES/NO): NO